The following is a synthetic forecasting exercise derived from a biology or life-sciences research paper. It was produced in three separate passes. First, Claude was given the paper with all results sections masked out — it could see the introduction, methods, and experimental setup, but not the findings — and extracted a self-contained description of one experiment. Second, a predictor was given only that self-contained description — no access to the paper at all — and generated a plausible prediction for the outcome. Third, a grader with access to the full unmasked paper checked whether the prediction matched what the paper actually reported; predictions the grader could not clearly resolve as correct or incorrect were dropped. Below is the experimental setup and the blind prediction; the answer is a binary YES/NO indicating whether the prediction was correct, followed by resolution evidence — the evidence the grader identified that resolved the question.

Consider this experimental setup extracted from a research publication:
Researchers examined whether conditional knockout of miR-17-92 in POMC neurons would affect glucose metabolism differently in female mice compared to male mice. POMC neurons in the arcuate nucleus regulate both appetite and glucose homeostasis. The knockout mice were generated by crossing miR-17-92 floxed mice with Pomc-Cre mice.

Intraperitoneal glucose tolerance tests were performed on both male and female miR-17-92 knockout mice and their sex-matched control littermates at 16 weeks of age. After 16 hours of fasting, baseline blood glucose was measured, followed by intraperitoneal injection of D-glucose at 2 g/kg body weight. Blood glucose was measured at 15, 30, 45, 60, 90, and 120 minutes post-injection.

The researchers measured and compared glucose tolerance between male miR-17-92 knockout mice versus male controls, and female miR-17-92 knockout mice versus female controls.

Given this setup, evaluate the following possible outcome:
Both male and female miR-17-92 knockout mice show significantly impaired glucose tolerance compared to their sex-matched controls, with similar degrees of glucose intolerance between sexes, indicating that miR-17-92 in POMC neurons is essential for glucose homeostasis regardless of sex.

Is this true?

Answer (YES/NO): NO